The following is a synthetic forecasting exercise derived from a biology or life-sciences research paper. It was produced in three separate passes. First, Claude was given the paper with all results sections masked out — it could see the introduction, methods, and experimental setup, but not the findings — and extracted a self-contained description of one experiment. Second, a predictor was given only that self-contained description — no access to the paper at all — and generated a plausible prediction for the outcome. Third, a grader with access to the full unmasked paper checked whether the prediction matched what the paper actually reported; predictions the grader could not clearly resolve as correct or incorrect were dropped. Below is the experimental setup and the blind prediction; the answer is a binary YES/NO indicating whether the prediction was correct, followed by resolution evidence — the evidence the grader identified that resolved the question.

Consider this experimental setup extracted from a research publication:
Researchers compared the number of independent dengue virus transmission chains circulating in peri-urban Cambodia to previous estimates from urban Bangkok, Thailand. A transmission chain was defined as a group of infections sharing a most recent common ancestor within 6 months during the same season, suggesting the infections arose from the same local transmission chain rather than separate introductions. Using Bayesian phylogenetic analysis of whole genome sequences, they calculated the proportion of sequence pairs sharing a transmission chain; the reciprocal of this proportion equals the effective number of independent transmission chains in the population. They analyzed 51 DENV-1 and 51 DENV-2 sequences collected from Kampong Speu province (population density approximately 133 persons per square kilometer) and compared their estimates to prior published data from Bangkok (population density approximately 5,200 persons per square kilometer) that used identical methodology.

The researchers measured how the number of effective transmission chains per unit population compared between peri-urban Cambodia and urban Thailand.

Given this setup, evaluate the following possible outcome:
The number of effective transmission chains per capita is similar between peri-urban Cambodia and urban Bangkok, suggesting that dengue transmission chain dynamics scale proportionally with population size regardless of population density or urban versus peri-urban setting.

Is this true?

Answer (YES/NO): NO